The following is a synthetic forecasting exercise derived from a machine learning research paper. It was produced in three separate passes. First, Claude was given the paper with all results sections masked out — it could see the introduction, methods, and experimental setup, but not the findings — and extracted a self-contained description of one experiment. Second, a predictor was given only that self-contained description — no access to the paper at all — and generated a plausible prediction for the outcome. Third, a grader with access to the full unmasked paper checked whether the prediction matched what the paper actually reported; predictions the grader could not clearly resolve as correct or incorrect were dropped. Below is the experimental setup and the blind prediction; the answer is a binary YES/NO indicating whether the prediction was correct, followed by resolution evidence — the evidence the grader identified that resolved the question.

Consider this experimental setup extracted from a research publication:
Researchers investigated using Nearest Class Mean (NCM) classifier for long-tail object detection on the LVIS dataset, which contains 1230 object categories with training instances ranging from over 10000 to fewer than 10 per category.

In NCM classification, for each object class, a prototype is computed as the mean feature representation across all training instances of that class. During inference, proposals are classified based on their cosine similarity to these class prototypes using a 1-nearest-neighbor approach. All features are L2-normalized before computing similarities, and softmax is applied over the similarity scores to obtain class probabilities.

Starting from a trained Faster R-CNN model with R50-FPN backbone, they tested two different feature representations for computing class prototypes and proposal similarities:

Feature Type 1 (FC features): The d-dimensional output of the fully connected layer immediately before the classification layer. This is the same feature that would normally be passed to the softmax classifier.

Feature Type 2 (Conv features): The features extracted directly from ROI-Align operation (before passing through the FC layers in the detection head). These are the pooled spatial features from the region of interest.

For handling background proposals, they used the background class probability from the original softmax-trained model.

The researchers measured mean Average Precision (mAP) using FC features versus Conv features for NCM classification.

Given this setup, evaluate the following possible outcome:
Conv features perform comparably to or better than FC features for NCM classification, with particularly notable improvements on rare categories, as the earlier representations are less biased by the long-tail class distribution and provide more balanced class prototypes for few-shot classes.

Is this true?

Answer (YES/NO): NO